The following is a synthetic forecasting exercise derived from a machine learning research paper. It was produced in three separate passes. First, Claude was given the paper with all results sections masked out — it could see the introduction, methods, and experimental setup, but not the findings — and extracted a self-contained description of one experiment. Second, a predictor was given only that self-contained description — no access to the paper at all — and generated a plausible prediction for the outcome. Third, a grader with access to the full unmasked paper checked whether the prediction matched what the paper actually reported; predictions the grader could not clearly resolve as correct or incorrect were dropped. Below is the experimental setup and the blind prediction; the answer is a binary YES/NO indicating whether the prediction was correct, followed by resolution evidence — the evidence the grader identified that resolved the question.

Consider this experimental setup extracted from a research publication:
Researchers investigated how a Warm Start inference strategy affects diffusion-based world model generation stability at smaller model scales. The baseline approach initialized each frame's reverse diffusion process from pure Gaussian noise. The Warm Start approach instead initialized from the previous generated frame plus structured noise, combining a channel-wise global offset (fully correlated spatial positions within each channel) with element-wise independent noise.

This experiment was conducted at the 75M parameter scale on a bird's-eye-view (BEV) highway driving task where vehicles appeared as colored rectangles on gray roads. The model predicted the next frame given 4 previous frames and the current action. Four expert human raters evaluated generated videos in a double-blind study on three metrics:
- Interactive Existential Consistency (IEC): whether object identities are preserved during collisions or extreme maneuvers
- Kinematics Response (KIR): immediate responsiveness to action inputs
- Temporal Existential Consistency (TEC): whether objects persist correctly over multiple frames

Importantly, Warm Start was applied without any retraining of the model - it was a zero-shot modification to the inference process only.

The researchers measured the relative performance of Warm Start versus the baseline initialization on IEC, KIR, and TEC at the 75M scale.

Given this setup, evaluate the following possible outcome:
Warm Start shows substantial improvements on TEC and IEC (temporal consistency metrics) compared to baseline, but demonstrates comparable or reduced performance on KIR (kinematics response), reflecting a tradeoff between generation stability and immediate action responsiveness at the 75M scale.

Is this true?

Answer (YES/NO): NO